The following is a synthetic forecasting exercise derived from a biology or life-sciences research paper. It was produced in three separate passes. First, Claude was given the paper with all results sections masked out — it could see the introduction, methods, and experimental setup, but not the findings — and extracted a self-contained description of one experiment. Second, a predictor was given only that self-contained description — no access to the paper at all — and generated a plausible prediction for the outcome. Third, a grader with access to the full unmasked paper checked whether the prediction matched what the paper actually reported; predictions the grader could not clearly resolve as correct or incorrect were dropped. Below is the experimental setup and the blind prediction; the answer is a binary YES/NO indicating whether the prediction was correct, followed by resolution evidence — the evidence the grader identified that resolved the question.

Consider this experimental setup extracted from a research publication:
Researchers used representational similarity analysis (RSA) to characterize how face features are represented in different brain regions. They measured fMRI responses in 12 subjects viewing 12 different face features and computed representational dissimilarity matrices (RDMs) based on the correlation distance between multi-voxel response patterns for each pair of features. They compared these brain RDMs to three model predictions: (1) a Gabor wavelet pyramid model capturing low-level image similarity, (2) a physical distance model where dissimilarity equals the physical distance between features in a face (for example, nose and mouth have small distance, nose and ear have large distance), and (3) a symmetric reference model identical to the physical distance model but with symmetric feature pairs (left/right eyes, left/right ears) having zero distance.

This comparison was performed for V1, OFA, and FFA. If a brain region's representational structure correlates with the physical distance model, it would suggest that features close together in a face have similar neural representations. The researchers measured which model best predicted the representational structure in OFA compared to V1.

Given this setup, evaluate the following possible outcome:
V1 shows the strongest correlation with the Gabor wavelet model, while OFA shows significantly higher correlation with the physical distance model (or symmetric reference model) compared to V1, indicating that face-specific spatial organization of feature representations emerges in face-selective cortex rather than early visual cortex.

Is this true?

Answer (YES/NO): YES